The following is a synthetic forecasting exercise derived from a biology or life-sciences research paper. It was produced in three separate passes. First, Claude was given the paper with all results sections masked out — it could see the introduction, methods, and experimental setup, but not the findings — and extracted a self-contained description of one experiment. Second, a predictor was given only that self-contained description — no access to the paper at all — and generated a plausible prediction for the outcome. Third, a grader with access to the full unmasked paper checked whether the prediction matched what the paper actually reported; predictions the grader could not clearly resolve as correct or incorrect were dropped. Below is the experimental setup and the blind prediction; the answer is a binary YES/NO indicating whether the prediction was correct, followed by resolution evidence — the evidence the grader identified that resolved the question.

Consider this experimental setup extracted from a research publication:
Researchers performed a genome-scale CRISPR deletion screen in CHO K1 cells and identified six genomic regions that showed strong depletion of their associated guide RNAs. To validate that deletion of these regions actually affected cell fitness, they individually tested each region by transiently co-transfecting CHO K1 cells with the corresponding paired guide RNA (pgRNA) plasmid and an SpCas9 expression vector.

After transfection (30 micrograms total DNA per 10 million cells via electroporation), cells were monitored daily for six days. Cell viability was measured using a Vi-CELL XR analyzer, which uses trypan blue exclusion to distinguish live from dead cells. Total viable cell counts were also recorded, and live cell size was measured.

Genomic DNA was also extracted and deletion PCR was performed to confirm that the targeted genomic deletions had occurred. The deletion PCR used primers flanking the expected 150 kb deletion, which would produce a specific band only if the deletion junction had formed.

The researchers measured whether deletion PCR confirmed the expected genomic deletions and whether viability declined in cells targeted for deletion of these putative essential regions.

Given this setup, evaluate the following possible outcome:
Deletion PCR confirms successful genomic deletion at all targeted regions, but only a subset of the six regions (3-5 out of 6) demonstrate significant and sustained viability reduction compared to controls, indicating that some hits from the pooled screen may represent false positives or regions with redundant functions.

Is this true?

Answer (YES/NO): NO